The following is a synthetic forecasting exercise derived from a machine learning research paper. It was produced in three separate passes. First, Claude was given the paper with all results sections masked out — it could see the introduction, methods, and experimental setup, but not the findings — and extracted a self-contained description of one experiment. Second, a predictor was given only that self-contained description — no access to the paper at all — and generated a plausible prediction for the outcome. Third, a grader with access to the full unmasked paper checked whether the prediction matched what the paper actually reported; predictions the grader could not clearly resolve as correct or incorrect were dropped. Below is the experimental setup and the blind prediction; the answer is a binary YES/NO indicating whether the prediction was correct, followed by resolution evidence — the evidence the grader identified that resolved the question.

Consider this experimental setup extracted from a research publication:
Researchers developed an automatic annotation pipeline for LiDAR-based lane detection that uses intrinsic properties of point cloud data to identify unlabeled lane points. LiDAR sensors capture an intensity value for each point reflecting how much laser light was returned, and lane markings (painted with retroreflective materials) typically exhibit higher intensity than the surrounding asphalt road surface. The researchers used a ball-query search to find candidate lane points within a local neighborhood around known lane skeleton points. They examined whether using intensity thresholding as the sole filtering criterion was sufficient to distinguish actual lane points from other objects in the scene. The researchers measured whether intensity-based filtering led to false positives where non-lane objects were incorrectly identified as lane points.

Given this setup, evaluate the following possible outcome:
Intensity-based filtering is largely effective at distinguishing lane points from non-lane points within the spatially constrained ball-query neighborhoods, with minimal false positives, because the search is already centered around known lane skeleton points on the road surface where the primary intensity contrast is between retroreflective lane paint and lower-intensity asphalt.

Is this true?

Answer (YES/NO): NO